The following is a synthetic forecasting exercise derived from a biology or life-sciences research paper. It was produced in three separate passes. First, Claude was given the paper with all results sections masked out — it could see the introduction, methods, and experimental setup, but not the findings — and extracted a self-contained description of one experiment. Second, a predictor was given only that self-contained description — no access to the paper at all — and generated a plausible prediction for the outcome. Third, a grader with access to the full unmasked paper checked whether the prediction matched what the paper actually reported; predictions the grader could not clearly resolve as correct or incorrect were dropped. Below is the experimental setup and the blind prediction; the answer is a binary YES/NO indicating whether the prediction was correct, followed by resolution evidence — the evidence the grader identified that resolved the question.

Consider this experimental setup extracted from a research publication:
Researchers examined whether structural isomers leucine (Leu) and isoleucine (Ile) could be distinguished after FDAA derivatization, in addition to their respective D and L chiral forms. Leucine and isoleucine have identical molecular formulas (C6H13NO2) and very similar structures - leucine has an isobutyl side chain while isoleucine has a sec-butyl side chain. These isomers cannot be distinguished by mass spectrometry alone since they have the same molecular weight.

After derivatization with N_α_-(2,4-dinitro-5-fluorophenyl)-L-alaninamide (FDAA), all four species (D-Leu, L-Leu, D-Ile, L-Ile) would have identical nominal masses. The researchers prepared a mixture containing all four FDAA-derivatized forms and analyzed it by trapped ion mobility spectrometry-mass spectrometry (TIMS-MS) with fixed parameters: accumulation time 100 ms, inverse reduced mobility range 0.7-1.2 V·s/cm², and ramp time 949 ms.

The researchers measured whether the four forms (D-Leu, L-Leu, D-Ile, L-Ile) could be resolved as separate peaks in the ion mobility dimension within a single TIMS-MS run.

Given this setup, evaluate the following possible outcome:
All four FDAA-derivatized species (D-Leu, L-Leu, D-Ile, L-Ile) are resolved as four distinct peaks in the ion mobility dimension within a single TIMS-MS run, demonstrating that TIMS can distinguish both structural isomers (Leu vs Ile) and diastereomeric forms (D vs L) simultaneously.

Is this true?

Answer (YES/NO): YES